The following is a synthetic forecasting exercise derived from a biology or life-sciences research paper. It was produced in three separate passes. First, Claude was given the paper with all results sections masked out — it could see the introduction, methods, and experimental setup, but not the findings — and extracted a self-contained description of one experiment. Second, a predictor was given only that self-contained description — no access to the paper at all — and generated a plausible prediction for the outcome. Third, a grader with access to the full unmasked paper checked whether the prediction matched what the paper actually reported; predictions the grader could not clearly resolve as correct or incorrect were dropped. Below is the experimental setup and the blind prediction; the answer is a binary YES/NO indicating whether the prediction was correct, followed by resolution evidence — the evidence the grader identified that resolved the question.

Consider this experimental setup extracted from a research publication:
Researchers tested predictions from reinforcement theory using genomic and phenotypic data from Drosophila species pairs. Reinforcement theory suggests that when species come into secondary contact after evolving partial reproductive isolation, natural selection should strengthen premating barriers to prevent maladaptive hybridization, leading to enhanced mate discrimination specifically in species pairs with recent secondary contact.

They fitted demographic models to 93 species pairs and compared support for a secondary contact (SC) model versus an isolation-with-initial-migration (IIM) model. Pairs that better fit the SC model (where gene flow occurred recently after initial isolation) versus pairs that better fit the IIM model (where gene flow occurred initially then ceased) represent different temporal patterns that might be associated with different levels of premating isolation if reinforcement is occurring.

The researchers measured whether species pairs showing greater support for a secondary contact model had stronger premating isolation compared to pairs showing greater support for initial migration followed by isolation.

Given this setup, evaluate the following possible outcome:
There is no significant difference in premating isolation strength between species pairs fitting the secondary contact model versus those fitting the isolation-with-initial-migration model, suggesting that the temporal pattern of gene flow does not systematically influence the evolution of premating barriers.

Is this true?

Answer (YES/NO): YES